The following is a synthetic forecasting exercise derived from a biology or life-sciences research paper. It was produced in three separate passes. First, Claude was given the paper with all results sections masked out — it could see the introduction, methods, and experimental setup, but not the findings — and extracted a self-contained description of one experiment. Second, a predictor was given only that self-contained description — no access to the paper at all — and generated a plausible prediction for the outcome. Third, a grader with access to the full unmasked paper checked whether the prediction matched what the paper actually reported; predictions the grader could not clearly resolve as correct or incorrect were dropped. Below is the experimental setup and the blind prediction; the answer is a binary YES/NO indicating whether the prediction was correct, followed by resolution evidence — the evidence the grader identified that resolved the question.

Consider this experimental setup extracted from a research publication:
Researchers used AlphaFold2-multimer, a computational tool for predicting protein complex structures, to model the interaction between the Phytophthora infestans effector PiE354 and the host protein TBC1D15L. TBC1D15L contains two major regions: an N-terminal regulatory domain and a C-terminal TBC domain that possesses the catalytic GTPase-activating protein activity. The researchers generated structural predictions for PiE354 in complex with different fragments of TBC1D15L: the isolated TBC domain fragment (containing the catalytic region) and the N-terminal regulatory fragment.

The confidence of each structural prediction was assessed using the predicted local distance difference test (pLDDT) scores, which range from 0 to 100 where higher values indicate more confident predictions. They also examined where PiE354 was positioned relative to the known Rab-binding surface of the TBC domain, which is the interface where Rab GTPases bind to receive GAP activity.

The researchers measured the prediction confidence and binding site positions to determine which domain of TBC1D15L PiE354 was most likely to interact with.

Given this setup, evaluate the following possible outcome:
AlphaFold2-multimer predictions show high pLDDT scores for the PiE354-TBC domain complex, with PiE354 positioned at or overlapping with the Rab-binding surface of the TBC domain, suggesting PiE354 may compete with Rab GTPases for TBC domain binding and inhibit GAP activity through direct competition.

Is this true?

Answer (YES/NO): NO